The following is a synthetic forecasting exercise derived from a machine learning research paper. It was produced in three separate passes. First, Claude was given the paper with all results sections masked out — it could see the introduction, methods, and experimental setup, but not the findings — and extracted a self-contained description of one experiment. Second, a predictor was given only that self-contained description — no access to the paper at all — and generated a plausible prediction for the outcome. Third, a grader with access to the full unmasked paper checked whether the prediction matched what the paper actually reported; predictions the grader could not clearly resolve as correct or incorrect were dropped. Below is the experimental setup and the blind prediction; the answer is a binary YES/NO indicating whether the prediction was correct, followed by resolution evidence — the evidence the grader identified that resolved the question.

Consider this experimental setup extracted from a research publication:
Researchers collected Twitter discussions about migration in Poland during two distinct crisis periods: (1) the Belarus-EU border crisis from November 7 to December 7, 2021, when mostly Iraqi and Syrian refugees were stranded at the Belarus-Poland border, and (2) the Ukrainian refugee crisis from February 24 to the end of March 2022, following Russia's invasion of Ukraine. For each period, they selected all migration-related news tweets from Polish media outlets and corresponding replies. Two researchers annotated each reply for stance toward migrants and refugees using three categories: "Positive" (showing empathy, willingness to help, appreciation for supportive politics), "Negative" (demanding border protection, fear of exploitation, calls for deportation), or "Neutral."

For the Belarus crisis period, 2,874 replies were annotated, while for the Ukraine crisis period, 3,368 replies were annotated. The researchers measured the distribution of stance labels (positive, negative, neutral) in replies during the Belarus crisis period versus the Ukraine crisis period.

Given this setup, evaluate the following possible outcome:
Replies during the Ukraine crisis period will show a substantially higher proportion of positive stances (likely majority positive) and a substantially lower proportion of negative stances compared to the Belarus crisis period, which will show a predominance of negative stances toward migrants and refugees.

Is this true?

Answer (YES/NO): NO